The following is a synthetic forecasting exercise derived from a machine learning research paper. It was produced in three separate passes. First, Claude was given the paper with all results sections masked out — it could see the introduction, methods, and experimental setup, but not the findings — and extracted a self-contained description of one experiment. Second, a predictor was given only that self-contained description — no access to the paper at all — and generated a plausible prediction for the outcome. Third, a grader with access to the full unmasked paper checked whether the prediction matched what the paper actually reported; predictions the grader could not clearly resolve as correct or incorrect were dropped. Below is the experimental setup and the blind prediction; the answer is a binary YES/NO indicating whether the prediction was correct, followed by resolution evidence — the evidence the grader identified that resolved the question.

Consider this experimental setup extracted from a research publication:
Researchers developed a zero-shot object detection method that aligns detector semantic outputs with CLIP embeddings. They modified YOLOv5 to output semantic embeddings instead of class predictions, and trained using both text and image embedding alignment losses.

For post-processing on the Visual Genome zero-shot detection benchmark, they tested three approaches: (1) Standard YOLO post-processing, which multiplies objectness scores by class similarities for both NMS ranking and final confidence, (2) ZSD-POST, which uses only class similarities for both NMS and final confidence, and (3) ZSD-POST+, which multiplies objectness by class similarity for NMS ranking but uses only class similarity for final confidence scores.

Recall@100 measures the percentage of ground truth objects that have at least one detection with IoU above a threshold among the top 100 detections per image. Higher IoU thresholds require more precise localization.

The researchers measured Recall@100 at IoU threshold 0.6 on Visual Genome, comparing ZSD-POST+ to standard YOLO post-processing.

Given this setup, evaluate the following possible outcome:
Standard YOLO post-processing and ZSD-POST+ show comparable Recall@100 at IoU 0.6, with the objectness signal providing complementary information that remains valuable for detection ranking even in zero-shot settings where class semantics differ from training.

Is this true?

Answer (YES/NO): YES